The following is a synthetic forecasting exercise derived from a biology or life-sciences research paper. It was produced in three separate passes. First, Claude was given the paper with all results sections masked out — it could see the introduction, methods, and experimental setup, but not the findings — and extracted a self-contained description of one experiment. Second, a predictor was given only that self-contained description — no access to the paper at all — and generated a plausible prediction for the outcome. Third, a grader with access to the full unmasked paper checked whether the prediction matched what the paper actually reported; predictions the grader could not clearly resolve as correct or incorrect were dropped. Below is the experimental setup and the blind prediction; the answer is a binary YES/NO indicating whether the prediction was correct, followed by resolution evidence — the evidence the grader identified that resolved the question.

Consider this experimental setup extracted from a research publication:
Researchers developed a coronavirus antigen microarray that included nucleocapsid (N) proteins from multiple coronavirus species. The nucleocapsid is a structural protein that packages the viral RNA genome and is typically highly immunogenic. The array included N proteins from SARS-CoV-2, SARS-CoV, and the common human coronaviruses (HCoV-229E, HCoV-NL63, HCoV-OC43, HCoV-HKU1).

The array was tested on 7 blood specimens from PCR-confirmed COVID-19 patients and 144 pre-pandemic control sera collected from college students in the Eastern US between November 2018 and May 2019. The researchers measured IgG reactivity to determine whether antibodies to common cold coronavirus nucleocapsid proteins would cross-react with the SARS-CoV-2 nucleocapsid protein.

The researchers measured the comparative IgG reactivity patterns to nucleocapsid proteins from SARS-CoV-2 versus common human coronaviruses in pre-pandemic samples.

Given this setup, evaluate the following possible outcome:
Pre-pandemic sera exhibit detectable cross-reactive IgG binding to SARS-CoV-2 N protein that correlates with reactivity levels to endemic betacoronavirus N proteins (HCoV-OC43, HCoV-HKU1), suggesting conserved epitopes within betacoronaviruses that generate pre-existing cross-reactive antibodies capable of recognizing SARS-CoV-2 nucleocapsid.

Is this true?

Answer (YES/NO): NO